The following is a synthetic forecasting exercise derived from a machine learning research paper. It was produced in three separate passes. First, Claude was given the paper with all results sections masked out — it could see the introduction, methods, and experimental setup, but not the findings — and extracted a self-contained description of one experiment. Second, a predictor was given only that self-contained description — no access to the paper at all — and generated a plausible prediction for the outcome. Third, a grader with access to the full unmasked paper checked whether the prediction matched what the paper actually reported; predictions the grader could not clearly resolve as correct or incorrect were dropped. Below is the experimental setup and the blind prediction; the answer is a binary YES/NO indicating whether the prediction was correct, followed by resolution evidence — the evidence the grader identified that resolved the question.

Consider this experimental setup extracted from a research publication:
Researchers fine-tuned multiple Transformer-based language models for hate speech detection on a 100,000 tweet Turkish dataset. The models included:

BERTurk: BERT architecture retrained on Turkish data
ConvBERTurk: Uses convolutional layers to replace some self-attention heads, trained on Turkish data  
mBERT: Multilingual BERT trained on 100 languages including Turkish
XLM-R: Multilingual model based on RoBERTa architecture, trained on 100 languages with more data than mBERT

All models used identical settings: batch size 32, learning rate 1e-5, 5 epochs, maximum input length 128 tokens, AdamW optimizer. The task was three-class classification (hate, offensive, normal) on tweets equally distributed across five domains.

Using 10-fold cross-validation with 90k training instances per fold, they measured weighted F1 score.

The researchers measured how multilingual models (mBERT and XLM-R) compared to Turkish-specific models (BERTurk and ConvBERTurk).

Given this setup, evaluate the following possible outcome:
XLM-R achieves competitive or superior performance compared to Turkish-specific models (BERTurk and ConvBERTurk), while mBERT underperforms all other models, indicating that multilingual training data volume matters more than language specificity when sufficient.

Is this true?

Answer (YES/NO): NO